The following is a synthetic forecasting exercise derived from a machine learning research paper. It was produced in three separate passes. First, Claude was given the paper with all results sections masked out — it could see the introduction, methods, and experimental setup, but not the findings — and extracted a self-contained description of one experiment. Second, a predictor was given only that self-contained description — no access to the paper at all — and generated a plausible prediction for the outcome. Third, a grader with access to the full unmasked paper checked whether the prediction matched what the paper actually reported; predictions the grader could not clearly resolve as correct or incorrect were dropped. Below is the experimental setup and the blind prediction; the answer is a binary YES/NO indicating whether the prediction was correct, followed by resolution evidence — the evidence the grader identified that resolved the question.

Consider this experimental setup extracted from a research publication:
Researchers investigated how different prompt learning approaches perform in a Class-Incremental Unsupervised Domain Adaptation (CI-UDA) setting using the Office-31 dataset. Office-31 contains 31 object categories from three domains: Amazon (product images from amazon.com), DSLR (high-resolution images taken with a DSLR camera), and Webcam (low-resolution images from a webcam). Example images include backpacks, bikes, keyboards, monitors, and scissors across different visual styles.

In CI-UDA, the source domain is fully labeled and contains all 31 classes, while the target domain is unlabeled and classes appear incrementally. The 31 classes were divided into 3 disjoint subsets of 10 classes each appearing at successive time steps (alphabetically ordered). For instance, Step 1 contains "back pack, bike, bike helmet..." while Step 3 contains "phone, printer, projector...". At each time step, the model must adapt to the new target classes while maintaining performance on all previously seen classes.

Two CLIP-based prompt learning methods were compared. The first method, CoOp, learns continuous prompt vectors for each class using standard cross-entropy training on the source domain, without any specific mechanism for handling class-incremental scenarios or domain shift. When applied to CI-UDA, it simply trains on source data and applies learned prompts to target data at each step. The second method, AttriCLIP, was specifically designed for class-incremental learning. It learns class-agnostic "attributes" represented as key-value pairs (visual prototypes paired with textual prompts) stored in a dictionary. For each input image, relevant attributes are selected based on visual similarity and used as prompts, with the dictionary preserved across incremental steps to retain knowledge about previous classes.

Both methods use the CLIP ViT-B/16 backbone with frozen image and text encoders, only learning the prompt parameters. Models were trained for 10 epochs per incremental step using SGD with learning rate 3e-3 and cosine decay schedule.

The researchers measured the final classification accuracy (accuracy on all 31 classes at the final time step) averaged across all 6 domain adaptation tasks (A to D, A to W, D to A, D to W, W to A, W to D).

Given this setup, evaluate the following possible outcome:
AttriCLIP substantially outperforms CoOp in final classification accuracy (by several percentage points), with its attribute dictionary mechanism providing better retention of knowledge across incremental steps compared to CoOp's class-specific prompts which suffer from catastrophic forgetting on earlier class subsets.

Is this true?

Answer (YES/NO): NO